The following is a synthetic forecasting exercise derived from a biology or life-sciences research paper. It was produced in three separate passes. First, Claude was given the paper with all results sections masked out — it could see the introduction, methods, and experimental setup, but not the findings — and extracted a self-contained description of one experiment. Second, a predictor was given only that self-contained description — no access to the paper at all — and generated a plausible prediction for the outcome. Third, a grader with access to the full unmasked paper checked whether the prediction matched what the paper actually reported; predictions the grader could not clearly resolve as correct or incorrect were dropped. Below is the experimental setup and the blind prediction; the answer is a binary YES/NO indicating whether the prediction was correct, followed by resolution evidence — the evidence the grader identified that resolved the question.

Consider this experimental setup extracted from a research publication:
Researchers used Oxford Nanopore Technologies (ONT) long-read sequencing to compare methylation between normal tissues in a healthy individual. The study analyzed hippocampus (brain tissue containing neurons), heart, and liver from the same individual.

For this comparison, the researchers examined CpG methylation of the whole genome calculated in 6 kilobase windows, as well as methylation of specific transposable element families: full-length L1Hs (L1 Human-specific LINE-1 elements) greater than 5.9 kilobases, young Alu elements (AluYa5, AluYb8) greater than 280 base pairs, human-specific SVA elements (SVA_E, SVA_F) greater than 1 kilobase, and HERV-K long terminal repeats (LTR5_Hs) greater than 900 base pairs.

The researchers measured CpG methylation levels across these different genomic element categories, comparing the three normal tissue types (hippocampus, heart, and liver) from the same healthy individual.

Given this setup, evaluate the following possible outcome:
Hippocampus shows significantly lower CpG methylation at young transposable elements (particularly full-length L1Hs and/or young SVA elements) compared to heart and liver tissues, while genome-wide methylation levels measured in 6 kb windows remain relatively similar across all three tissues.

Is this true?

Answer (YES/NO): NO